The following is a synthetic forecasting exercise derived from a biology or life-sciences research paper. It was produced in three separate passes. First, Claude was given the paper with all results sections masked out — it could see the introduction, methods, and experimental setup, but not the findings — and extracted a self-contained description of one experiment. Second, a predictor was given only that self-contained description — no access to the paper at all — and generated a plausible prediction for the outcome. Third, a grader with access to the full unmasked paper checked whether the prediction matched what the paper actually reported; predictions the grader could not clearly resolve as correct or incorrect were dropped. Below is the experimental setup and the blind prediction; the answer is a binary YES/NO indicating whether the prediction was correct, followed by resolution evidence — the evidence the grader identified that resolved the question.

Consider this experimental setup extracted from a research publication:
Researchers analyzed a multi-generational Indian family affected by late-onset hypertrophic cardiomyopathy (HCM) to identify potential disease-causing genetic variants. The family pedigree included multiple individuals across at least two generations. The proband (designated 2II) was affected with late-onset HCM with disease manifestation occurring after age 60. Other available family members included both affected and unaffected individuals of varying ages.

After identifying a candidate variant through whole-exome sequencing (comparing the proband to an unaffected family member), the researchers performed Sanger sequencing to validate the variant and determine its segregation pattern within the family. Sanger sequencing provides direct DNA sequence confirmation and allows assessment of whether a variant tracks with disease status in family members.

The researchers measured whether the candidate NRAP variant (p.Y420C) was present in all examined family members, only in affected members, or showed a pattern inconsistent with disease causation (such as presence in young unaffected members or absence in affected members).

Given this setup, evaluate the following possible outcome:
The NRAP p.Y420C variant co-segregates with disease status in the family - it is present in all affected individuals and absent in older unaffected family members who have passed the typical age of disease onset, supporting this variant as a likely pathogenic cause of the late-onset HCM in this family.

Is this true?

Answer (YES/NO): YES